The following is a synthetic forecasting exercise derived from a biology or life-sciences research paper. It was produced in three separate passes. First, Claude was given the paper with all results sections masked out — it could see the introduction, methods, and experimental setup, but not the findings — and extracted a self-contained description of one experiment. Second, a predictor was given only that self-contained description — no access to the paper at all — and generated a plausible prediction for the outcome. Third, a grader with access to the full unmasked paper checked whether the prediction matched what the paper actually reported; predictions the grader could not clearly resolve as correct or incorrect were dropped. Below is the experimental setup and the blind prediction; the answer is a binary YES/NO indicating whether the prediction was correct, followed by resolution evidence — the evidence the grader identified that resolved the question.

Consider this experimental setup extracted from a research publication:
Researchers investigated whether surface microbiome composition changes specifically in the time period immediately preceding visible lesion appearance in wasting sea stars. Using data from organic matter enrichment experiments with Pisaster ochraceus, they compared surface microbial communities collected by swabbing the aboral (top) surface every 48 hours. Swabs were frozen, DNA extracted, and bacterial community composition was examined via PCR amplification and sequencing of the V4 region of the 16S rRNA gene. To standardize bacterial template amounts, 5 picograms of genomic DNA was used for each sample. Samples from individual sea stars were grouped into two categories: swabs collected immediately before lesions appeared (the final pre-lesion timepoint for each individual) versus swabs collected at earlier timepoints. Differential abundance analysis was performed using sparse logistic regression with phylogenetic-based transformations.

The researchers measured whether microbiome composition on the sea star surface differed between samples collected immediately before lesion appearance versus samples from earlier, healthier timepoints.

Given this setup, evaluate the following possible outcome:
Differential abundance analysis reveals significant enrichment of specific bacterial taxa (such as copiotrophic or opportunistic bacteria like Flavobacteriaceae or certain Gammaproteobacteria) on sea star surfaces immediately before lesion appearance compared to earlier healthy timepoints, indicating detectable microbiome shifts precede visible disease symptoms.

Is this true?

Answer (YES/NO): NO